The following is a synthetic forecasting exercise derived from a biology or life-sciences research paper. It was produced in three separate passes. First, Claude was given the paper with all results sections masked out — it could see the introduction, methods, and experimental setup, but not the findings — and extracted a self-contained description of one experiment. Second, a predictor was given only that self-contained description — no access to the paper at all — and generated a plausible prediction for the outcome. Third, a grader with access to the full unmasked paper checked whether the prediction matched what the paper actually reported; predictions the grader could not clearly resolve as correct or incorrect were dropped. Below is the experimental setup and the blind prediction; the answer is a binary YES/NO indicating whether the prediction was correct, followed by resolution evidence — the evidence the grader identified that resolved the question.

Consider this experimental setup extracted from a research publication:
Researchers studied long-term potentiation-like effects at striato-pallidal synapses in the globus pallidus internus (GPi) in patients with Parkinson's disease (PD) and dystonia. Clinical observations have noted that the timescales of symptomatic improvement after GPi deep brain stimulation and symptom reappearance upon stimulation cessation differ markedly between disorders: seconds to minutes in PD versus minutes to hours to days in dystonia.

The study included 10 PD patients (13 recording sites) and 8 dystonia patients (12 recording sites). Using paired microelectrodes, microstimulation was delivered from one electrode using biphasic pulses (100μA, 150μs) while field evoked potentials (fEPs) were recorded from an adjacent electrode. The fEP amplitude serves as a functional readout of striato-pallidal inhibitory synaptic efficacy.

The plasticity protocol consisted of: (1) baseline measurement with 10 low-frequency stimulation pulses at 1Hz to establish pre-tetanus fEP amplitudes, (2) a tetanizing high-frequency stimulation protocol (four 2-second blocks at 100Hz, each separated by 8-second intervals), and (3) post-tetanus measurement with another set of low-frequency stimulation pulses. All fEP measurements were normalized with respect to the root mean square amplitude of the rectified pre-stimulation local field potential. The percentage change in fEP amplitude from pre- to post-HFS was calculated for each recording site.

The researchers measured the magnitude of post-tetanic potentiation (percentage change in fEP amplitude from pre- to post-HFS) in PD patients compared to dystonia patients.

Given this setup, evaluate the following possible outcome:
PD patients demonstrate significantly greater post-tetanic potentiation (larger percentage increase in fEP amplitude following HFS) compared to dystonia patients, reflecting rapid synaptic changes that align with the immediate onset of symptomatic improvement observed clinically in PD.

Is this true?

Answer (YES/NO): YES